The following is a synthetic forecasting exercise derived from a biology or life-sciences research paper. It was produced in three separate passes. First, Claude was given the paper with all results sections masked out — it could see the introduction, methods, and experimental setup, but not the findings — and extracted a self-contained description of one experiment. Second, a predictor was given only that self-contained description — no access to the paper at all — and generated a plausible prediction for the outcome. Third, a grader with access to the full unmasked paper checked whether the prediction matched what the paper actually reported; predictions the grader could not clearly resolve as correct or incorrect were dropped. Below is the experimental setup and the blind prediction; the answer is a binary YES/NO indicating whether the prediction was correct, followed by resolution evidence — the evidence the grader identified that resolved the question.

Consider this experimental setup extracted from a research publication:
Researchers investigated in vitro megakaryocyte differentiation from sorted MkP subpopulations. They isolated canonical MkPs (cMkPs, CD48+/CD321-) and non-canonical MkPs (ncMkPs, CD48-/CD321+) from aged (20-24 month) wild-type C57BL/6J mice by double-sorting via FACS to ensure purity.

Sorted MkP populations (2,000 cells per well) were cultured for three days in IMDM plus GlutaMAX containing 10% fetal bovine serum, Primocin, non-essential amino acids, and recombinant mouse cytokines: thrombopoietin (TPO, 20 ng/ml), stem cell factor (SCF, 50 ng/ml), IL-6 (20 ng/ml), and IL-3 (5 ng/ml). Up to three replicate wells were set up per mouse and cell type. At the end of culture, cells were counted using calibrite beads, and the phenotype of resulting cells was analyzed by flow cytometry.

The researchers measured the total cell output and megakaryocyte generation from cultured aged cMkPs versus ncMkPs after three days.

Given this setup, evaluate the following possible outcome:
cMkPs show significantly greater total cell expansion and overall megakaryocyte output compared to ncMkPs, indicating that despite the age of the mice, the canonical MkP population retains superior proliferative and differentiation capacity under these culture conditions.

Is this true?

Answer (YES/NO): NO